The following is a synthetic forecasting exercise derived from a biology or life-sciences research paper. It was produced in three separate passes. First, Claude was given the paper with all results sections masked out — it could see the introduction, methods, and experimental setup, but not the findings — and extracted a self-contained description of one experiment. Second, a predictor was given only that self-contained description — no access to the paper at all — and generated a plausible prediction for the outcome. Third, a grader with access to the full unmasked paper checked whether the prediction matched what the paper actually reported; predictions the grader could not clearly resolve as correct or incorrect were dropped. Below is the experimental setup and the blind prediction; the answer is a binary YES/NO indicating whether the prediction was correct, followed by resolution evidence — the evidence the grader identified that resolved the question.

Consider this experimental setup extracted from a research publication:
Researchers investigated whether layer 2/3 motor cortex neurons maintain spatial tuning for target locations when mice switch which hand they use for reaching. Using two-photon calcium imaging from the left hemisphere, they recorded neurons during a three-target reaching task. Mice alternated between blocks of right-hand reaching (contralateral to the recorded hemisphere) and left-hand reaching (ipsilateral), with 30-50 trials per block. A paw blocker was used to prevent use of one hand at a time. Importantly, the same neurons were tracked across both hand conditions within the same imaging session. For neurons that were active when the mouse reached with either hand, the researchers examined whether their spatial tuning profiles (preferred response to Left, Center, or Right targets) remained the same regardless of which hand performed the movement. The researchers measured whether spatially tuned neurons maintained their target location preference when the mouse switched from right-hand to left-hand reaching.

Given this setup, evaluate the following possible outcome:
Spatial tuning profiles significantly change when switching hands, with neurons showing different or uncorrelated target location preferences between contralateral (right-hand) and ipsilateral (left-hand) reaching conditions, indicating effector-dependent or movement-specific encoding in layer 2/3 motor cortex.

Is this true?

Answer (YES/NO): NO